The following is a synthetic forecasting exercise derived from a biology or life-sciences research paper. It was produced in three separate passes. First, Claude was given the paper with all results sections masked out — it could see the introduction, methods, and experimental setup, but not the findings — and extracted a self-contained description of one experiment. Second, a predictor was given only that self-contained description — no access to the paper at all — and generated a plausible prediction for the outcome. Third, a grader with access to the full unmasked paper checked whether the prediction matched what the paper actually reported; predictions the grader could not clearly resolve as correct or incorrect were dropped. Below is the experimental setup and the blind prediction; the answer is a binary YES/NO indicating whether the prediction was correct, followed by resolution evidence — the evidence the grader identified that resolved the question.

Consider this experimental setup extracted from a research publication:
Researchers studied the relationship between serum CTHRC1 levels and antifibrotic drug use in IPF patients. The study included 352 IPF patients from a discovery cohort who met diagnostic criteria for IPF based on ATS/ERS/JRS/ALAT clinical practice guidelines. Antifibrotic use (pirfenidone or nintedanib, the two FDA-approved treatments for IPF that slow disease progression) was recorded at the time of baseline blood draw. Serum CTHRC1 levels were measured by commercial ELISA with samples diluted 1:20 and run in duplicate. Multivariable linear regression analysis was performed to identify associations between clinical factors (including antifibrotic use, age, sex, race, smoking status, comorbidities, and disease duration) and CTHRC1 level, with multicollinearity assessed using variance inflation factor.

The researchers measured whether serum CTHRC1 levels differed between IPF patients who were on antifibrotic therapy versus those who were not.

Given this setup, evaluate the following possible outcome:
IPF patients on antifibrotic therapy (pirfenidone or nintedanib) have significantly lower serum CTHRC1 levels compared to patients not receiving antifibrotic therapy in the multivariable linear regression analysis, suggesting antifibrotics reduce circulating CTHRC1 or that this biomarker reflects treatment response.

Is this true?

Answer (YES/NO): NO